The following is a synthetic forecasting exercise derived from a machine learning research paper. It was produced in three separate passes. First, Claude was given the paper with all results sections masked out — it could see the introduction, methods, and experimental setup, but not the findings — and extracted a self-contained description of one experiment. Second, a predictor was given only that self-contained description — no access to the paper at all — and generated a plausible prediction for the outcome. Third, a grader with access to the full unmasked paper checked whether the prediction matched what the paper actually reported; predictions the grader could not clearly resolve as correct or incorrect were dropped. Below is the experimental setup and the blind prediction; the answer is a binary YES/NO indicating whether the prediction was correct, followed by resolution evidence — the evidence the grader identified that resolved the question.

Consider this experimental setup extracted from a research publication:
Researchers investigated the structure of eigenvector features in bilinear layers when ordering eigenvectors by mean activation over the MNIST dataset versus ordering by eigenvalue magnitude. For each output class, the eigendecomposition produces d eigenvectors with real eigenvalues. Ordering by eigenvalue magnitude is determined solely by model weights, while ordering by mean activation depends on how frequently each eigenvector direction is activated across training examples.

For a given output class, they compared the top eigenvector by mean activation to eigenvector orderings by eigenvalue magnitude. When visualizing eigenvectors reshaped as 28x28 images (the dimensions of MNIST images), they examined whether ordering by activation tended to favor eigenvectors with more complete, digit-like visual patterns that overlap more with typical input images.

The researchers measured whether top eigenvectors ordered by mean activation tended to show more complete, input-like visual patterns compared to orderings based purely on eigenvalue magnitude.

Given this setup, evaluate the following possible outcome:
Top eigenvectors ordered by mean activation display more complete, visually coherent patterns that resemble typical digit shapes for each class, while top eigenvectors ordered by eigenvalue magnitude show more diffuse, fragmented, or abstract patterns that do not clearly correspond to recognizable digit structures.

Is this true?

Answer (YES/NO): NO